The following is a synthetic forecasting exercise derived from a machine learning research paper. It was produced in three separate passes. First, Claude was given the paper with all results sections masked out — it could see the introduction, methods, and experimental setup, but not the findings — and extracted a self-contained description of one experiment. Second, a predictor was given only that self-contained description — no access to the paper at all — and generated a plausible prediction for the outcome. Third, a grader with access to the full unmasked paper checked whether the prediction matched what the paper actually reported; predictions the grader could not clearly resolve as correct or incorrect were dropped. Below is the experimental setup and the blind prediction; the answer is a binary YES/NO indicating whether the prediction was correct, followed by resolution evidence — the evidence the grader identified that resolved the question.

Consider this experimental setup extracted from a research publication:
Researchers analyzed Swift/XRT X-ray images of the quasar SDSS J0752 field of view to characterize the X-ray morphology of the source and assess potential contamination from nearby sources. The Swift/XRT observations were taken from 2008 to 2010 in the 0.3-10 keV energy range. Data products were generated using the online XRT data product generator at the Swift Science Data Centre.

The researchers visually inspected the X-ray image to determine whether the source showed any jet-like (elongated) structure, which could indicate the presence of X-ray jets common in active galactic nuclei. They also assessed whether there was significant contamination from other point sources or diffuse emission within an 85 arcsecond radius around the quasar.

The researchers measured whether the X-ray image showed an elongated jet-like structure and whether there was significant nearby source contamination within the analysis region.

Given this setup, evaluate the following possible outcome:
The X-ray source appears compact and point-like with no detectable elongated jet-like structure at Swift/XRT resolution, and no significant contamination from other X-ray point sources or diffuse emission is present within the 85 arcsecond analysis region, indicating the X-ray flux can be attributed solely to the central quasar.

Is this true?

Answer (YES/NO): YES